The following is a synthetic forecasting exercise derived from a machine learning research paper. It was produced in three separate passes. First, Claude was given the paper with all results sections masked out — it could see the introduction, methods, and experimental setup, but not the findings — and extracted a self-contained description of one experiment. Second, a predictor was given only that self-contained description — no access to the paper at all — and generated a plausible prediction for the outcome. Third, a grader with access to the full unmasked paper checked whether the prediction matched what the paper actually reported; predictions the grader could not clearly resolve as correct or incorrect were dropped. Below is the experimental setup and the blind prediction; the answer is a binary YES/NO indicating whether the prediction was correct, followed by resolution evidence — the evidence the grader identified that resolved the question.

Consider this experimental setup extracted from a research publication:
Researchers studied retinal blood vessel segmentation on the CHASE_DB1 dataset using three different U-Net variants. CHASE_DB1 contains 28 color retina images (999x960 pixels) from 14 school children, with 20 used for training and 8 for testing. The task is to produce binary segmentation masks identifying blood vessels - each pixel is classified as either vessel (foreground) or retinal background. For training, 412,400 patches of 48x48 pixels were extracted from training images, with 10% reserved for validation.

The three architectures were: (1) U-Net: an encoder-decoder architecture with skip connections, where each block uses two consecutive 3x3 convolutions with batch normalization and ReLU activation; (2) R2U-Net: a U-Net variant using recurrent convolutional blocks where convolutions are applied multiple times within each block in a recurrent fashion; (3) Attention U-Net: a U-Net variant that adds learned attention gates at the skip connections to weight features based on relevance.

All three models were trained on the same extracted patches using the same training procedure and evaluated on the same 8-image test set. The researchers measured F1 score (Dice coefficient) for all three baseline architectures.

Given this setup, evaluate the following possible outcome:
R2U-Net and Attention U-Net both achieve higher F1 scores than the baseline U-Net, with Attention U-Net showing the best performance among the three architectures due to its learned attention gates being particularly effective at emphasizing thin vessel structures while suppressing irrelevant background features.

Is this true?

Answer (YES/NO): NO